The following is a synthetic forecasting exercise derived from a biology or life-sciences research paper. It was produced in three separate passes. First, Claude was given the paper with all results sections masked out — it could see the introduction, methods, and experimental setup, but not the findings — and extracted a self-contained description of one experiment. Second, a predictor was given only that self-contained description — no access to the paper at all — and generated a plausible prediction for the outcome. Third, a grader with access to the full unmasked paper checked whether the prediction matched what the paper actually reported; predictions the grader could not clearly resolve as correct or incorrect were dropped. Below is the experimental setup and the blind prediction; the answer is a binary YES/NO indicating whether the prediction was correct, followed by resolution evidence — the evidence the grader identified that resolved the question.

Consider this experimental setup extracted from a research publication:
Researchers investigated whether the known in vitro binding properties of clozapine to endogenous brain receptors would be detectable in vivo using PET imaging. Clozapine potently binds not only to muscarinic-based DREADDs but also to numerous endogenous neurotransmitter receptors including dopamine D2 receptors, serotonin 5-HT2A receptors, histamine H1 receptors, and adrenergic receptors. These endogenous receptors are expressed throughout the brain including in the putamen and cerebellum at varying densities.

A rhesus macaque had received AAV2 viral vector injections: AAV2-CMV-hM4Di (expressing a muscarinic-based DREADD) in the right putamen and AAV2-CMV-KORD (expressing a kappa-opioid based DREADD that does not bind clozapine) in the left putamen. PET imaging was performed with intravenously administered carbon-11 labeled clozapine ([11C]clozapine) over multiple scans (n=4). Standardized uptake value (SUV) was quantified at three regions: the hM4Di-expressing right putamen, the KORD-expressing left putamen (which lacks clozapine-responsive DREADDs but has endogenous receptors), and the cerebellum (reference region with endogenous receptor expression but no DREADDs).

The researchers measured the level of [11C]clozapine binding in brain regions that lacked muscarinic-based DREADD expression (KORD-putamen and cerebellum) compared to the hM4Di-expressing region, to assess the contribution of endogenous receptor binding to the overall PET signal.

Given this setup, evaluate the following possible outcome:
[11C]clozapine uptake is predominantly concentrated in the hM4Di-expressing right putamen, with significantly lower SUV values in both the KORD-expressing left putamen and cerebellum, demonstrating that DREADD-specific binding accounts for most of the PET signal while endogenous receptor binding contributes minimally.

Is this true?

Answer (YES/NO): NO